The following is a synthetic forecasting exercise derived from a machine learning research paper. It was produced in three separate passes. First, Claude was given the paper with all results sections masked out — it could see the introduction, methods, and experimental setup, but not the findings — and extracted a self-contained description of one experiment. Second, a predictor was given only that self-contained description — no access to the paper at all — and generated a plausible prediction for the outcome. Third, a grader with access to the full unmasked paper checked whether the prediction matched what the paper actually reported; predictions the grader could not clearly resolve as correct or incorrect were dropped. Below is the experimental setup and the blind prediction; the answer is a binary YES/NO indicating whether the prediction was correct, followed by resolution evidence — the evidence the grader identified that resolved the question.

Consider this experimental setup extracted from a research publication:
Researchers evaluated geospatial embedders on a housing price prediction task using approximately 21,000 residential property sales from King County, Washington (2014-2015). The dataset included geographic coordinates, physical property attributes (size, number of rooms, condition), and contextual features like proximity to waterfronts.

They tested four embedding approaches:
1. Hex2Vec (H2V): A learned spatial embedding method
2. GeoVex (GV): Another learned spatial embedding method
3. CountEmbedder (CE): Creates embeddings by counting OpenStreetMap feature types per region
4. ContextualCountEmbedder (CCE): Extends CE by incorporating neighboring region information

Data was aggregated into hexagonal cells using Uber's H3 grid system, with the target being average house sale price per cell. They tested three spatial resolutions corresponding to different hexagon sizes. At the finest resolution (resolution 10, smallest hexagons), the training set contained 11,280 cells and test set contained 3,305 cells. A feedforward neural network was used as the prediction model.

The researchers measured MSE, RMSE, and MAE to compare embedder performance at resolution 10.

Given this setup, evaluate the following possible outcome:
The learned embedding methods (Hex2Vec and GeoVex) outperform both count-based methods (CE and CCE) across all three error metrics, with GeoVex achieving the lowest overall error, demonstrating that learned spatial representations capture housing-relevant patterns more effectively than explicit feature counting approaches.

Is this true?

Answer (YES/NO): NO